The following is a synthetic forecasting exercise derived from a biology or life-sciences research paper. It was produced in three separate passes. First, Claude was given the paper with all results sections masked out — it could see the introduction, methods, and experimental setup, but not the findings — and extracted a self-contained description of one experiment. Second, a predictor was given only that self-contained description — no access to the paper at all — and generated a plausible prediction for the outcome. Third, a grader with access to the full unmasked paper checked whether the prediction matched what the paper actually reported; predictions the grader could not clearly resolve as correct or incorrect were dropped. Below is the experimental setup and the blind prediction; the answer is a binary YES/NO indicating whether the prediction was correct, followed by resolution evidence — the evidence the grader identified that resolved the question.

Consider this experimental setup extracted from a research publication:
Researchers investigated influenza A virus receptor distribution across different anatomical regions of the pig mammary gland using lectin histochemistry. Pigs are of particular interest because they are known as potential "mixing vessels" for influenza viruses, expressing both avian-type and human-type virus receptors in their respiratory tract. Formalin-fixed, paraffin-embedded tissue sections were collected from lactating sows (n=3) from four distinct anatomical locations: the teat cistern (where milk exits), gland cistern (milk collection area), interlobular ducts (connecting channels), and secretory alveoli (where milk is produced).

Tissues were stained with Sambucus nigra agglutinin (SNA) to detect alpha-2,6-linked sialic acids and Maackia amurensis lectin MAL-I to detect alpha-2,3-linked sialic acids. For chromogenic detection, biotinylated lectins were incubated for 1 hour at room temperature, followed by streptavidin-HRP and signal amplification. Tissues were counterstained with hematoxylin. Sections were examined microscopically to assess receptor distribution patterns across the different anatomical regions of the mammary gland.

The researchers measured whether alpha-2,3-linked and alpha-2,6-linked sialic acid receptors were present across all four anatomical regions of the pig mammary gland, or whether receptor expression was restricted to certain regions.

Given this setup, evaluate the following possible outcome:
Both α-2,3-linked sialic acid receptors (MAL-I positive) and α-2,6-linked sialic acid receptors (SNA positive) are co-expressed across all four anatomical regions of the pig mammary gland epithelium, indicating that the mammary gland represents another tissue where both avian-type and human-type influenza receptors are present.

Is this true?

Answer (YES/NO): NO